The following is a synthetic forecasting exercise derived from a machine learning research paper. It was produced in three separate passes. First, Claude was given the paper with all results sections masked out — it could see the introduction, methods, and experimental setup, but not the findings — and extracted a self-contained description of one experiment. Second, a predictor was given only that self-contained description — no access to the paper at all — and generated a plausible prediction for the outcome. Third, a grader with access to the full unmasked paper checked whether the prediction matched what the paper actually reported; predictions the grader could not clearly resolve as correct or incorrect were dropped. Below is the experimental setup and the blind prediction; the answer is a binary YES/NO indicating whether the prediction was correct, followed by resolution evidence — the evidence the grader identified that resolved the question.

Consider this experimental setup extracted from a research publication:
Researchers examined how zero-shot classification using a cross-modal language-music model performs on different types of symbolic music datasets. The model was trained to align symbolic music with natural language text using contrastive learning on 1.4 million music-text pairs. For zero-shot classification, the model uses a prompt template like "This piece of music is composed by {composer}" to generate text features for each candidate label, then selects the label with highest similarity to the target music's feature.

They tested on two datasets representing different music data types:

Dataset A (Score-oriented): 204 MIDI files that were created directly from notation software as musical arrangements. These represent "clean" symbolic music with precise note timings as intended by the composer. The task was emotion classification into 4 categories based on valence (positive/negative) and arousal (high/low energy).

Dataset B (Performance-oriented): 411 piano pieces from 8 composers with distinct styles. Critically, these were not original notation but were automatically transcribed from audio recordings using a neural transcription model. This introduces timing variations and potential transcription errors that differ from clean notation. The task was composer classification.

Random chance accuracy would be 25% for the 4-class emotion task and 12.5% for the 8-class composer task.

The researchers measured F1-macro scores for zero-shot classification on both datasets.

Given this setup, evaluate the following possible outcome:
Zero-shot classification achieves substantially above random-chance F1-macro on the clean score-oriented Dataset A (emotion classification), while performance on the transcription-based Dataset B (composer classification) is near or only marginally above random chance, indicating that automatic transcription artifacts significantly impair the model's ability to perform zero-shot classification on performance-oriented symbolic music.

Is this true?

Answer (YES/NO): NO